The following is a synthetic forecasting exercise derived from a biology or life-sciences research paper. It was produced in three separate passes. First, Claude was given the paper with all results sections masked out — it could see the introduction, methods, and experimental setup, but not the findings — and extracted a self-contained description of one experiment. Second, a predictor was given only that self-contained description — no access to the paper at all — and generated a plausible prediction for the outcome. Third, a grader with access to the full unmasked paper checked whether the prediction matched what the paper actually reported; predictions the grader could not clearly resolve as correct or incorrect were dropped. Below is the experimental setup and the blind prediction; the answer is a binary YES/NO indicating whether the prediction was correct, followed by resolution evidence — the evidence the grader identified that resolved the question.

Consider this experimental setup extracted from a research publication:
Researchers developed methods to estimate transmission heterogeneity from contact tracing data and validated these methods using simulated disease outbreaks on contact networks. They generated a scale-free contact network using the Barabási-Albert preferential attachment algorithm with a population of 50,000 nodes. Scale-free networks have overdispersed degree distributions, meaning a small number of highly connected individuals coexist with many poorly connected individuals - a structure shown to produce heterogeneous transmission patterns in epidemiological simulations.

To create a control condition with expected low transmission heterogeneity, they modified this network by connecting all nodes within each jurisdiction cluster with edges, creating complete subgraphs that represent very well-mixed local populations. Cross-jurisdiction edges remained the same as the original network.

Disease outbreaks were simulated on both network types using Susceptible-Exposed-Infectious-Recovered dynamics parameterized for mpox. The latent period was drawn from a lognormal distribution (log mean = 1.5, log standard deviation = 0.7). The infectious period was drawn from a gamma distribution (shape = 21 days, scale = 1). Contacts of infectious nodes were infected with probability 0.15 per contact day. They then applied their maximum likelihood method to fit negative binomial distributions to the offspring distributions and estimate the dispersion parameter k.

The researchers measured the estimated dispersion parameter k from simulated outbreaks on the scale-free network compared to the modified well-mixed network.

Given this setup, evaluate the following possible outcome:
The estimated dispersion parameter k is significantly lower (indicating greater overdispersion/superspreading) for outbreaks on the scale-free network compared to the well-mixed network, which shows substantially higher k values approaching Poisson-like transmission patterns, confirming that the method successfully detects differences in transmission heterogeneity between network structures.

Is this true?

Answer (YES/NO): NO